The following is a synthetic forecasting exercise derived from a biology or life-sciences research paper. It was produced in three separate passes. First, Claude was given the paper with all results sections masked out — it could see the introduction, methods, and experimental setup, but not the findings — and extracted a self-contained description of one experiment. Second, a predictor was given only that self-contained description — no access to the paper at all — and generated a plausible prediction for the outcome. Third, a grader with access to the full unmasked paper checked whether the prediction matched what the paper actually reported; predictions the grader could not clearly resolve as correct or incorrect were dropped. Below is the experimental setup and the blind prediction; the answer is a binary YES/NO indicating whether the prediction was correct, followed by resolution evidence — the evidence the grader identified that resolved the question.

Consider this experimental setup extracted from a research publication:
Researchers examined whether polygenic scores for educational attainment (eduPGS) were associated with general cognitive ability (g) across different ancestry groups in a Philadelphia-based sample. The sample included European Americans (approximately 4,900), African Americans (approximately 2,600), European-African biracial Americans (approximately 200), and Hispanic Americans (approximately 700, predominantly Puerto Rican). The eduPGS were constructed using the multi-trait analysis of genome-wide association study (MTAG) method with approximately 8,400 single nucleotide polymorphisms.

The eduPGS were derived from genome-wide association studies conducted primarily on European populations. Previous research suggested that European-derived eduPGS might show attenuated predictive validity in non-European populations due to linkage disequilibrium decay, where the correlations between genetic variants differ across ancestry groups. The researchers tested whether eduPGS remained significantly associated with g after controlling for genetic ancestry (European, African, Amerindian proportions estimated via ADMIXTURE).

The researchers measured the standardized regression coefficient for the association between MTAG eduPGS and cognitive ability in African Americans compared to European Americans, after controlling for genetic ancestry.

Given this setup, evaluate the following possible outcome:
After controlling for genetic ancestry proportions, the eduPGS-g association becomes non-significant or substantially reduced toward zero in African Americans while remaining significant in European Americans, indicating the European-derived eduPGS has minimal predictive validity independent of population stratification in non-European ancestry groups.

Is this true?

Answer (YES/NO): NO